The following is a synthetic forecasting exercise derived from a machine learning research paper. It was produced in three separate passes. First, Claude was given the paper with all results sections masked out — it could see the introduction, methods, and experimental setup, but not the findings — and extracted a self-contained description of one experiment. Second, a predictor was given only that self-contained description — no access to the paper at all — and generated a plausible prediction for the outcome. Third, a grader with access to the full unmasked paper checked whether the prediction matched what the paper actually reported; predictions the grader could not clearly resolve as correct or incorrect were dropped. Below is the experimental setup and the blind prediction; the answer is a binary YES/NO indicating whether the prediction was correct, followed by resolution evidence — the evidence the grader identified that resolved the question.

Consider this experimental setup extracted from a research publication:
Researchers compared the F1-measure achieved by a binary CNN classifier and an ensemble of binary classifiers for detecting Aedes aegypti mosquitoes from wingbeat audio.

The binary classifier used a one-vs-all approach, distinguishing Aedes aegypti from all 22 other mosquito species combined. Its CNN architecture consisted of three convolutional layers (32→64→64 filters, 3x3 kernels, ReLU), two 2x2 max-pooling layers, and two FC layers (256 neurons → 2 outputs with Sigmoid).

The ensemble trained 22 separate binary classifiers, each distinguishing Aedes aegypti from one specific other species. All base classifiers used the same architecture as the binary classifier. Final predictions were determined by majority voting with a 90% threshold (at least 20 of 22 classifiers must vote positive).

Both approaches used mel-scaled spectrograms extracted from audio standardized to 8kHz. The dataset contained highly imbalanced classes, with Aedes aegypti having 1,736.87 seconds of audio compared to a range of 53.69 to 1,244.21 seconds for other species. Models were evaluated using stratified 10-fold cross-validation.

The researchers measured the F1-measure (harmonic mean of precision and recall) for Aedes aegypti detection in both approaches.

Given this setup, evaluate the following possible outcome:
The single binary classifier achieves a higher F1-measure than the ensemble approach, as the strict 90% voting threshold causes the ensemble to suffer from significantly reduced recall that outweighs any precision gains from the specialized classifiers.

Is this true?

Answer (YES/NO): NO